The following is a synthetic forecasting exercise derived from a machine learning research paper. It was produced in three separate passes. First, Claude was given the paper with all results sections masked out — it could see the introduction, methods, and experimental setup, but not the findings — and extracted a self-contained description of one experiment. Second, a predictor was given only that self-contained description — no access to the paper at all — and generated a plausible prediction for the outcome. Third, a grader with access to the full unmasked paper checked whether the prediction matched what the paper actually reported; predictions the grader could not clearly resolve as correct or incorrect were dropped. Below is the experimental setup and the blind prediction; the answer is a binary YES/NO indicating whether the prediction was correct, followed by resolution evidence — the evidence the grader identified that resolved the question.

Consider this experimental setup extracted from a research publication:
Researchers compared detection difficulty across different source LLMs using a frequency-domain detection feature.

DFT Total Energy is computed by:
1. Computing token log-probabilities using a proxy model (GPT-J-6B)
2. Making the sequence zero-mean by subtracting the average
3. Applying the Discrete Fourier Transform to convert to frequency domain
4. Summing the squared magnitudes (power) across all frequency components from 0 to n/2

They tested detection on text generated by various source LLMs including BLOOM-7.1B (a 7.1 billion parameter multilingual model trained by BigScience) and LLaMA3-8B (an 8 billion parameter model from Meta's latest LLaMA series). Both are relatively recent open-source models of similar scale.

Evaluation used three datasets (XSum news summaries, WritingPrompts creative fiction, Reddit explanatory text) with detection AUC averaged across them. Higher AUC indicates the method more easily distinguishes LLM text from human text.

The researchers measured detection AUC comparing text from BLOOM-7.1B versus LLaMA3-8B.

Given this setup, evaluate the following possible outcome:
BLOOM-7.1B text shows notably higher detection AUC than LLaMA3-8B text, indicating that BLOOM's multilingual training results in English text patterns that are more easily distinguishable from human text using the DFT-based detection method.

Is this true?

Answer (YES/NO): NO